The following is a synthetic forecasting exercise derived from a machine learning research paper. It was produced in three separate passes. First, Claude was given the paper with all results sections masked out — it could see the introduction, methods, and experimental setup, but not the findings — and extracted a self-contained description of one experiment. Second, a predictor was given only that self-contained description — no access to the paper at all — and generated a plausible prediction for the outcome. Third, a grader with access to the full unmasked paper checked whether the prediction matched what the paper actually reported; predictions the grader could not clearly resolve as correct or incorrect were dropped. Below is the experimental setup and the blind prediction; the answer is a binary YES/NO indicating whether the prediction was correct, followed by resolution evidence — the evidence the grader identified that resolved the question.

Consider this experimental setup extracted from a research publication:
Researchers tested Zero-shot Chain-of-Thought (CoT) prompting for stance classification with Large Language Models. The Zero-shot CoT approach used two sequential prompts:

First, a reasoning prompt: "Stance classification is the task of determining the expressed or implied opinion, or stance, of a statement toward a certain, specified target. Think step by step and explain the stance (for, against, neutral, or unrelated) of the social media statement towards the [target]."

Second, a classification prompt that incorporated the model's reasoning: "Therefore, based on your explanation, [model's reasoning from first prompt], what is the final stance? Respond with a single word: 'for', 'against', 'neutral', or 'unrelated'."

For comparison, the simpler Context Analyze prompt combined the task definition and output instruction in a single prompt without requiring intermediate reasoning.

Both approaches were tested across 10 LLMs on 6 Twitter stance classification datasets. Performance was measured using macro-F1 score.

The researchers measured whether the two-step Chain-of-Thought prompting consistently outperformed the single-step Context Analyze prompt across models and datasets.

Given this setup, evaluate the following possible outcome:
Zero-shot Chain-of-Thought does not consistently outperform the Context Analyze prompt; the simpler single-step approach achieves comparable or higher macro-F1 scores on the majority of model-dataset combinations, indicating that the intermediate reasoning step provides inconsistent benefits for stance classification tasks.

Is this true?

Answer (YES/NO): NO